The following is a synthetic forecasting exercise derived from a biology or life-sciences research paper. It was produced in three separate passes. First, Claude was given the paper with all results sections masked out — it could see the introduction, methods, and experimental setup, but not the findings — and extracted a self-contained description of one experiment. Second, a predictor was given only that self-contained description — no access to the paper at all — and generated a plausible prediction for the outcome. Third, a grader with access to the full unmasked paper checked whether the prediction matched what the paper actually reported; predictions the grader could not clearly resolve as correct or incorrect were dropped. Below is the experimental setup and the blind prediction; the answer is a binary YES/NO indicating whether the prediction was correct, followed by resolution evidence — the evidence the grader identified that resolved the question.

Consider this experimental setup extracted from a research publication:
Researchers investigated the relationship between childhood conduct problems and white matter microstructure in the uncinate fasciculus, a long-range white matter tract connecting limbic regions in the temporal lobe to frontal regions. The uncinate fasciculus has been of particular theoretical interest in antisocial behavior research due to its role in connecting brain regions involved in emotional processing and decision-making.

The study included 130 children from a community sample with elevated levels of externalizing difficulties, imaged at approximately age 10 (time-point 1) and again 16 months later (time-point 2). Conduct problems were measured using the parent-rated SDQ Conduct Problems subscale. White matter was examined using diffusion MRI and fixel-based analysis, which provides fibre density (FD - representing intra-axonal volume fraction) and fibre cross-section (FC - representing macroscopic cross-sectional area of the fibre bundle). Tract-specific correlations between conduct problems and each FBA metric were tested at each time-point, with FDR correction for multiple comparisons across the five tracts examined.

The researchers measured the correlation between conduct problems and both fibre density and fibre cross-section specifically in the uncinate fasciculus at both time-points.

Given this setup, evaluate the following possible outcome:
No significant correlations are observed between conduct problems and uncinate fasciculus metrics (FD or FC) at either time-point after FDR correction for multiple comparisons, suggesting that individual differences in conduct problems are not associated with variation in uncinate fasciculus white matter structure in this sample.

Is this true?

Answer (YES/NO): YES